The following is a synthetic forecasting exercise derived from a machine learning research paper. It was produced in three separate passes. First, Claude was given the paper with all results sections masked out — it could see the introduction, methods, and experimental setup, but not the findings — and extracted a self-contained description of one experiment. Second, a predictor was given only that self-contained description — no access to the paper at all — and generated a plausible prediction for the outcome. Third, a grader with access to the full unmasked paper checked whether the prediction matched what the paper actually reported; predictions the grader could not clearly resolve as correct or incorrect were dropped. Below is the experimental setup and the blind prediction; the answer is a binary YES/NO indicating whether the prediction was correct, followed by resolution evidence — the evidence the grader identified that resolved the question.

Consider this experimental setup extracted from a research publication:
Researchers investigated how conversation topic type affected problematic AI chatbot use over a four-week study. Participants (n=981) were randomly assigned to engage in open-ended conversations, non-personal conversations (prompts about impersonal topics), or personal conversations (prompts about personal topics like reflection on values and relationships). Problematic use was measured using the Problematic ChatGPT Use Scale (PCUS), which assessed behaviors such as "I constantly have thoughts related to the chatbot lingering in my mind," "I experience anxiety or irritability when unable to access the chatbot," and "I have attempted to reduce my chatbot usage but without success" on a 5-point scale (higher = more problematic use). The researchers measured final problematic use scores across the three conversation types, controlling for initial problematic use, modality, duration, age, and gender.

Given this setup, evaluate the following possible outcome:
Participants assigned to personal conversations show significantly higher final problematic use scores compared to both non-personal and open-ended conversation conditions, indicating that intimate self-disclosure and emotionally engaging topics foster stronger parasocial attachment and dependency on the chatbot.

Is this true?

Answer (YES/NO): NO